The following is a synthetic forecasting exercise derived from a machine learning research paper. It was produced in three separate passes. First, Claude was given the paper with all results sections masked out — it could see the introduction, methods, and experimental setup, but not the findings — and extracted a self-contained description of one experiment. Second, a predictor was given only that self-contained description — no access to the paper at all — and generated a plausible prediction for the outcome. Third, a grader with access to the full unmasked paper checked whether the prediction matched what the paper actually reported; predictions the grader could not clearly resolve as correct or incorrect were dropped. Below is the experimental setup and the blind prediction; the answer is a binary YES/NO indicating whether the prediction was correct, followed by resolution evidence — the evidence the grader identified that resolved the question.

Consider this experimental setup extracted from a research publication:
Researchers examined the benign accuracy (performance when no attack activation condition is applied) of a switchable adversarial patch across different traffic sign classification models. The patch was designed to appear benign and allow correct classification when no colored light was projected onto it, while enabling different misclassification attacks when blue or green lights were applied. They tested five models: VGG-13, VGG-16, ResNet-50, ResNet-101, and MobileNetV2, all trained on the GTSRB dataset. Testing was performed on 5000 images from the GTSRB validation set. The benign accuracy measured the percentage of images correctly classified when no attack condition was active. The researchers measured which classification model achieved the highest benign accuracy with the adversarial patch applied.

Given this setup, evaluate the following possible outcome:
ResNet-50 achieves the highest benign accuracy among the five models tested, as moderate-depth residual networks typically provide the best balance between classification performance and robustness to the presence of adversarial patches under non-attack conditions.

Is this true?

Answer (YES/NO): NO